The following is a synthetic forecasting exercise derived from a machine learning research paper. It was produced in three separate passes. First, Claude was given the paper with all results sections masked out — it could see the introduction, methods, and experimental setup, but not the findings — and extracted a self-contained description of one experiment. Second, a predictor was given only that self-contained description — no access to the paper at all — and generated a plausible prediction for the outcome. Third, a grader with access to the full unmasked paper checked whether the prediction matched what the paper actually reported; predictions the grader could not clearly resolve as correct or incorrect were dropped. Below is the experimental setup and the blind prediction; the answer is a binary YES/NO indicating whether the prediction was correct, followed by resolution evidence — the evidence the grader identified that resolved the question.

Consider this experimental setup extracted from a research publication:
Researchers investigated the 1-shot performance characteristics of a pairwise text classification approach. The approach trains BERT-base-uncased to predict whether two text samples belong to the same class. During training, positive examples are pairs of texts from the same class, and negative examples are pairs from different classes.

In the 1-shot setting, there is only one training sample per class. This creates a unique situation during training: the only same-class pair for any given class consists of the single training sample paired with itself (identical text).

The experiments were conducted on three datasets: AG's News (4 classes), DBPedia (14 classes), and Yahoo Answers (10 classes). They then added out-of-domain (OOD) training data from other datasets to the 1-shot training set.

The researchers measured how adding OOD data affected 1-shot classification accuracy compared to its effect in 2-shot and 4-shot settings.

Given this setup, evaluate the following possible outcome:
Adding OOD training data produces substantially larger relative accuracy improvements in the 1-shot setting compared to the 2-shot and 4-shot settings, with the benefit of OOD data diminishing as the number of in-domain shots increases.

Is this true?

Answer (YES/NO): YES